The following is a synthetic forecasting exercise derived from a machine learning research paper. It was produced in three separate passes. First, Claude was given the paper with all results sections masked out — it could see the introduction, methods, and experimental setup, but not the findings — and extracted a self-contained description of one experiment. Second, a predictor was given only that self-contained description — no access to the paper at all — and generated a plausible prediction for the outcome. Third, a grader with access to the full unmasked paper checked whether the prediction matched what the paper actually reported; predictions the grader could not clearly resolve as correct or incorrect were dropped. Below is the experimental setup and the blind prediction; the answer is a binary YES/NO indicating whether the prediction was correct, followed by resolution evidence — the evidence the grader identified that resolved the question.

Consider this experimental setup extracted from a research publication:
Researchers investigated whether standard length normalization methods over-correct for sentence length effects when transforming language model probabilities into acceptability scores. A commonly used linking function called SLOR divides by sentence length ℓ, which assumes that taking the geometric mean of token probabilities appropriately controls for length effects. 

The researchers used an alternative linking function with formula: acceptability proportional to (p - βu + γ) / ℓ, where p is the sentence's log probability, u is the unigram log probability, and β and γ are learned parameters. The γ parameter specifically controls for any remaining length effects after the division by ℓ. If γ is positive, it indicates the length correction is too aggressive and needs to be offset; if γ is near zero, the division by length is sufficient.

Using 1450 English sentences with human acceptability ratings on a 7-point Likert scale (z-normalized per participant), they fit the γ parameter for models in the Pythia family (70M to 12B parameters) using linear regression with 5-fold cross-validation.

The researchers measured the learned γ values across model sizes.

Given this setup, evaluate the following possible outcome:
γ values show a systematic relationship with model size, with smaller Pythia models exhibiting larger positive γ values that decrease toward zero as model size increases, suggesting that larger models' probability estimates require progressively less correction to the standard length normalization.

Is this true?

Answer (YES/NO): NO